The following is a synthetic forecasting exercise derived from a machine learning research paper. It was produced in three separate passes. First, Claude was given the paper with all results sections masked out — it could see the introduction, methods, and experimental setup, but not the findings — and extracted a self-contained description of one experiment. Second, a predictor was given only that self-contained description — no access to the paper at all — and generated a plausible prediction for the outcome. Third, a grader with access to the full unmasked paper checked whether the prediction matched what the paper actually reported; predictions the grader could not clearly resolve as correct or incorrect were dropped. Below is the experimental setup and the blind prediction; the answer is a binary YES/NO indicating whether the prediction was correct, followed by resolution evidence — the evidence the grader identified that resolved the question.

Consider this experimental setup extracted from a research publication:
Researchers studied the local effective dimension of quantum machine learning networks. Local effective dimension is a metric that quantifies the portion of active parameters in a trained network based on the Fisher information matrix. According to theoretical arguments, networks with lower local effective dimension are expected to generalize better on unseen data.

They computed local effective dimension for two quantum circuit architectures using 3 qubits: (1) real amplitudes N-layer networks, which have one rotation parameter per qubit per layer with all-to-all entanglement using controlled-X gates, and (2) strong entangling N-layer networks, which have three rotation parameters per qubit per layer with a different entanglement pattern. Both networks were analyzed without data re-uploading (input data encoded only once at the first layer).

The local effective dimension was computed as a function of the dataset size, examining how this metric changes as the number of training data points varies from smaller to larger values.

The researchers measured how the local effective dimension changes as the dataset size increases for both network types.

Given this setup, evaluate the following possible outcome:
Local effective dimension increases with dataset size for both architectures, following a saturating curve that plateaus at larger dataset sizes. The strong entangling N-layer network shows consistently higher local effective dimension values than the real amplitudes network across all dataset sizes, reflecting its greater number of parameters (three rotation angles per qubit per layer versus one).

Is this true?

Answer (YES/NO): NO